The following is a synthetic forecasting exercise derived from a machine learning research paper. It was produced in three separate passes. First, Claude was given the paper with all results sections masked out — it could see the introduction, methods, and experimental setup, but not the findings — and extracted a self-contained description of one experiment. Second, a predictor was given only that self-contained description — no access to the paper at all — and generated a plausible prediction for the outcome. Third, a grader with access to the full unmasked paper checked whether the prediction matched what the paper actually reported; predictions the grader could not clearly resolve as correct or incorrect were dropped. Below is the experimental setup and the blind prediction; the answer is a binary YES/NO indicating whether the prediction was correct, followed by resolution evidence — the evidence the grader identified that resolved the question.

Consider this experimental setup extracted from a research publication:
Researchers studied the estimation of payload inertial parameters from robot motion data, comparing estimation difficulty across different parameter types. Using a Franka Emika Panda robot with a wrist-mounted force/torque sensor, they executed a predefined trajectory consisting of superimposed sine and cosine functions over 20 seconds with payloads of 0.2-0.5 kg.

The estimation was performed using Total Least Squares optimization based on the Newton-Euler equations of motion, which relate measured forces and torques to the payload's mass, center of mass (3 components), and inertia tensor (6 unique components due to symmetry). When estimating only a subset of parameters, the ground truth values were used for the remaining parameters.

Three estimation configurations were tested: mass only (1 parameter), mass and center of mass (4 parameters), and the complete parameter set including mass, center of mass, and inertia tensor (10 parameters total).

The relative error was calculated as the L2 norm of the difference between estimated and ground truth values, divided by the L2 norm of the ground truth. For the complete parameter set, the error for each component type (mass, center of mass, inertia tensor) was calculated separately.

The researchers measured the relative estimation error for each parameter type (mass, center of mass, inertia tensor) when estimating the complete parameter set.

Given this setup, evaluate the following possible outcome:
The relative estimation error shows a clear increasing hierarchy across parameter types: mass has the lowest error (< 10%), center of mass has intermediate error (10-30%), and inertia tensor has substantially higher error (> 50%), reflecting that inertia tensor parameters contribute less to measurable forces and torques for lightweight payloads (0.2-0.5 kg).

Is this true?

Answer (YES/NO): NO